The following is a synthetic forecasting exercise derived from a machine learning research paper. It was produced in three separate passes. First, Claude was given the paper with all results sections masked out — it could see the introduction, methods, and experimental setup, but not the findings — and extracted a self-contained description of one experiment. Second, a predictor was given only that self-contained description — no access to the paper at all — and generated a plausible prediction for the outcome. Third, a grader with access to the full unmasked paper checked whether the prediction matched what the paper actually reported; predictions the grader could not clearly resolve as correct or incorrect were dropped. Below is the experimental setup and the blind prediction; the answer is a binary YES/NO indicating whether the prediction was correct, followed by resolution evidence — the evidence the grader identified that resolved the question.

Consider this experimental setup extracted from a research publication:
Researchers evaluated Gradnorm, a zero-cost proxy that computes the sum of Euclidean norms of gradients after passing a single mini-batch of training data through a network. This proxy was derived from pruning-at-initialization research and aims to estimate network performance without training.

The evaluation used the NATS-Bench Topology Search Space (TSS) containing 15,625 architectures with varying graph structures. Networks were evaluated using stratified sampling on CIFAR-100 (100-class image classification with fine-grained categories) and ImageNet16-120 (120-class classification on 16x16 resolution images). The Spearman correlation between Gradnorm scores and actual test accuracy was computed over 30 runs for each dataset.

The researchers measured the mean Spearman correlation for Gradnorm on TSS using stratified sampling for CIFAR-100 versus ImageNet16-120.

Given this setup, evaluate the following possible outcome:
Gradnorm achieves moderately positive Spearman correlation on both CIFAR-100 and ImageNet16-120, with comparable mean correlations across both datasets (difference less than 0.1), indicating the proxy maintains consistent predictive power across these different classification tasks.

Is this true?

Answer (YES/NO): NO